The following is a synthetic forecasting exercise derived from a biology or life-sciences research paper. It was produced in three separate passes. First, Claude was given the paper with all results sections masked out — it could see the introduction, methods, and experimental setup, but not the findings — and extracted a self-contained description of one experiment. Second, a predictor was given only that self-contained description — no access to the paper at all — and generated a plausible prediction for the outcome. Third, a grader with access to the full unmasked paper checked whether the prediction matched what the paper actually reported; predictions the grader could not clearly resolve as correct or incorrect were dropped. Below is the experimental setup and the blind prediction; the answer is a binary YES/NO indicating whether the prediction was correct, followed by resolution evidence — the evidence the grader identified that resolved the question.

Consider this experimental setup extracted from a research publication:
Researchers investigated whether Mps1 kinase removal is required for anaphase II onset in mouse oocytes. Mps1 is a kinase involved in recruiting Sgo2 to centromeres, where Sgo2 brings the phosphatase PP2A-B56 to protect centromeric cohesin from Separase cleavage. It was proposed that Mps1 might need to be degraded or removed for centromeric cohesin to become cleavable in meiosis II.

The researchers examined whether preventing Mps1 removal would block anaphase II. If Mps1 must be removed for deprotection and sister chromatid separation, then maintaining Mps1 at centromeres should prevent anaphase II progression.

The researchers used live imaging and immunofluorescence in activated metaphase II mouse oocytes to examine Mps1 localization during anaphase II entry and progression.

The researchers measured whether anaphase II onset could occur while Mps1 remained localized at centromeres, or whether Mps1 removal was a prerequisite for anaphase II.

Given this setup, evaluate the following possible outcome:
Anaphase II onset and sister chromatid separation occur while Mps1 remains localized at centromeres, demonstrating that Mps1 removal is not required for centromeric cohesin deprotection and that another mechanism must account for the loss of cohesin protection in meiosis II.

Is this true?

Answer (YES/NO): YES